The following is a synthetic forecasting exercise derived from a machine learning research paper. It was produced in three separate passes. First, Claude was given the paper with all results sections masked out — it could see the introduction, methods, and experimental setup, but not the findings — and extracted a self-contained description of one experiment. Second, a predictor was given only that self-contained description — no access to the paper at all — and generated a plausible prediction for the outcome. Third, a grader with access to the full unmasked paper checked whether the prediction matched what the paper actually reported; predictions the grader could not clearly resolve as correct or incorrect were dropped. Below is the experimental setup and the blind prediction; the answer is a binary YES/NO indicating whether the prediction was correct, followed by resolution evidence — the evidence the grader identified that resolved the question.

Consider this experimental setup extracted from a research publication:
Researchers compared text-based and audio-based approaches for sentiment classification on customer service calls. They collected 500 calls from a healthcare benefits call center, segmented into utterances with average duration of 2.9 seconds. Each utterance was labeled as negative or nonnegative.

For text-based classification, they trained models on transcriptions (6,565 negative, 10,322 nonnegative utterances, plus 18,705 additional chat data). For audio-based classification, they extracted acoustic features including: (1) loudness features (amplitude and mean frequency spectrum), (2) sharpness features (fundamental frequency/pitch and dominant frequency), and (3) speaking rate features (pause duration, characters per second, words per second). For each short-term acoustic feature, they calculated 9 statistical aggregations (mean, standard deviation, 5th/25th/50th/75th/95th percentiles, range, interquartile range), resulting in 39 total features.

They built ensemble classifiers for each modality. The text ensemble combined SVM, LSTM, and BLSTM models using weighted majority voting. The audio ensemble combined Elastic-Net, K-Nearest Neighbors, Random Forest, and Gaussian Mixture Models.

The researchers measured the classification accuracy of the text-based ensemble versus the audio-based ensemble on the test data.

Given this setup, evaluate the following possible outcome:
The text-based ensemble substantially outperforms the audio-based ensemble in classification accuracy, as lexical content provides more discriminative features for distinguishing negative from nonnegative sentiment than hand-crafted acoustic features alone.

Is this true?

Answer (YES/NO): YES